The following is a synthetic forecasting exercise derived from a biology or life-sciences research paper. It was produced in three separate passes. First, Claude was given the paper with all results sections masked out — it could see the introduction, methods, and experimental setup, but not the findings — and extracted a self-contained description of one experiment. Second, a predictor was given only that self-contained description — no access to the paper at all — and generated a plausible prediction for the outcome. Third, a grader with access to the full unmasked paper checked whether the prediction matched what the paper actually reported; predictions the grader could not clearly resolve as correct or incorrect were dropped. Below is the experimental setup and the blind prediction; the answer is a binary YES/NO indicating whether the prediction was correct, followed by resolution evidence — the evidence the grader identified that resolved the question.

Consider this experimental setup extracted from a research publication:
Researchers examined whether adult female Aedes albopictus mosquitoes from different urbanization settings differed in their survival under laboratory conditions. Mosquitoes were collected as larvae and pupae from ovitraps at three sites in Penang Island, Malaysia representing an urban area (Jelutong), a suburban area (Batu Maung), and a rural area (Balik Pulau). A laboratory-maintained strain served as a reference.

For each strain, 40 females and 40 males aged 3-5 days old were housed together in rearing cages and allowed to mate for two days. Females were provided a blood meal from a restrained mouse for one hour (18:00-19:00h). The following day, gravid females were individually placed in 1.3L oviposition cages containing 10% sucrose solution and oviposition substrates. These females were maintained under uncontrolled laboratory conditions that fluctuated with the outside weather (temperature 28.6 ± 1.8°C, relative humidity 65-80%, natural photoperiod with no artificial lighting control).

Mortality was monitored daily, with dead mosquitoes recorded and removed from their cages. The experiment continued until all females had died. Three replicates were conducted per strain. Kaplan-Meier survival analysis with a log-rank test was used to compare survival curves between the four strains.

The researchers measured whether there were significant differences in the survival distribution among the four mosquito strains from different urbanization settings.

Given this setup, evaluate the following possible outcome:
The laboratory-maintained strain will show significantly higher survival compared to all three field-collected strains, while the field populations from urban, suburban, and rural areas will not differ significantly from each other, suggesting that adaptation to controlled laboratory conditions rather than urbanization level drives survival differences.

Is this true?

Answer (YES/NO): NO